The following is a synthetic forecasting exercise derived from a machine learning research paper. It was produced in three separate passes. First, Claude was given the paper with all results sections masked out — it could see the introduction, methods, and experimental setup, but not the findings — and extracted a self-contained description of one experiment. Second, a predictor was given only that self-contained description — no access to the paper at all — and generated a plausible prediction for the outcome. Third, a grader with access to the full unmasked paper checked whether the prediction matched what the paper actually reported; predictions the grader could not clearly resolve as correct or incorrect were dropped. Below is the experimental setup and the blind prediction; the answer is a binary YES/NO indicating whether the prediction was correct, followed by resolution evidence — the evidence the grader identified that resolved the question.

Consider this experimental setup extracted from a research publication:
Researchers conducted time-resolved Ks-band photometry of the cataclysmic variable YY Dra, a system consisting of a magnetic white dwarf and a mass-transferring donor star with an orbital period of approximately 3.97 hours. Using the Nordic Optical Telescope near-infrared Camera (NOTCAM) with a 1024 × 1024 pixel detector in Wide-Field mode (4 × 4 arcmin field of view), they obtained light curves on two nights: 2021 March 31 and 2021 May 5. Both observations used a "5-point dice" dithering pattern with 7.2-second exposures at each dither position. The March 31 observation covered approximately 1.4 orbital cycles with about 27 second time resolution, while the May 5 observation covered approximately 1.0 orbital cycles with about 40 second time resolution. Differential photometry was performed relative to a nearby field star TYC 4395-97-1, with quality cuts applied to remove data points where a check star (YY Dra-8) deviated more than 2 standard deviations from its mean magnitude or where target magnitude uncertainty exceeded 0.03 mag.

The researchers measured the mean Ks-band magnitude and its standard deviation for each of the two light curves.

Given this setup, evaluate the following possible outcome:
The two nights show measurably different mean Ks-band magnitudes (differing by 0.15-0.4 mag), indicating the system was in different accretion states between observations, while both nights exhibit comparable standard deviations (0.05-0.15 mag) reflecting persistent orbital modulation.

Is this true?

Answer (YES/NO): NO